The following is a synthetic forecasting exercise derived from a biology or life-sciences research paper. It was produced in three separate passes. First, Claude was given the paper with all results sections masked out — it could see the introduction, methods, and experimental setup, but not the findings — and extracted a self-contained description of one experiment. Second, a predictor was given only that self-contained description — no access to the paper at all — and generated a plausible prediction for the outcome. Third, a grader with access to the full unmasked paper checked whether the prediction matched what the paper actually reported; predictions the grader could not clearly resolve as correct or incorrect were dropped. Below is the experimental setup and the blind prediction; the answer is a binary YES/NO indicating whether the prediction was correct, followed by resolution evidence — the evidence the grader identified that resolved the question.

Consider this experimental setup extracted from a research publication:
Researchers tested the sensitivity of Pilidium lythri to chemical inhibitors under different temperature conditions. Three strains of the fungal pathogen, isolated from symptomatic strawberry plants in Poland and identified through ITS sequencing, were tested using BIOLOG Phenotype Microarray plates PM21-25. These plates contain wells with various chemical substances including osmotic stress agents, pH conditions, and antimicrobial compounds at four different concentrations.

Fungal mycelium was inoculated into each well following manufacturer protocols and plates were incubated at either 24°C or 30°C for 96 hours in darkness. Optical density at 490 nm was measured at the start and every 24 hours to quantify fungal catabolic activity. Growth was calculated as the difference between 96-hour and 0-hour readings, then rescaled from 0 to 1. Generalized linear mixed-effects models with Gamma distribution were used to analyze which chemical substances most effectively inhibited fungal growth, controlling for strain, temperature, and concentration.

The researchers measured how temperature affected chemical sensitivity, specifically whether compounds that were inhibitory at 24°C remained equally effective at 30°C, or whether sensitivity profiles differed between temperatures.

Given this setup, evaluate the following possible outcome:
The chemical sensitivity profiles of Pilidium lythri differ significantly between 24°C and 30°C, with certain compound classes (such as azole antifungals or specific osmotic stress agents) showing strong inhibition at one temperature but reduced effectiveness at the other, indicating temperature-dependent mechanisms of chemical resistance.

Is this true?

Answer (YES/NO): NO